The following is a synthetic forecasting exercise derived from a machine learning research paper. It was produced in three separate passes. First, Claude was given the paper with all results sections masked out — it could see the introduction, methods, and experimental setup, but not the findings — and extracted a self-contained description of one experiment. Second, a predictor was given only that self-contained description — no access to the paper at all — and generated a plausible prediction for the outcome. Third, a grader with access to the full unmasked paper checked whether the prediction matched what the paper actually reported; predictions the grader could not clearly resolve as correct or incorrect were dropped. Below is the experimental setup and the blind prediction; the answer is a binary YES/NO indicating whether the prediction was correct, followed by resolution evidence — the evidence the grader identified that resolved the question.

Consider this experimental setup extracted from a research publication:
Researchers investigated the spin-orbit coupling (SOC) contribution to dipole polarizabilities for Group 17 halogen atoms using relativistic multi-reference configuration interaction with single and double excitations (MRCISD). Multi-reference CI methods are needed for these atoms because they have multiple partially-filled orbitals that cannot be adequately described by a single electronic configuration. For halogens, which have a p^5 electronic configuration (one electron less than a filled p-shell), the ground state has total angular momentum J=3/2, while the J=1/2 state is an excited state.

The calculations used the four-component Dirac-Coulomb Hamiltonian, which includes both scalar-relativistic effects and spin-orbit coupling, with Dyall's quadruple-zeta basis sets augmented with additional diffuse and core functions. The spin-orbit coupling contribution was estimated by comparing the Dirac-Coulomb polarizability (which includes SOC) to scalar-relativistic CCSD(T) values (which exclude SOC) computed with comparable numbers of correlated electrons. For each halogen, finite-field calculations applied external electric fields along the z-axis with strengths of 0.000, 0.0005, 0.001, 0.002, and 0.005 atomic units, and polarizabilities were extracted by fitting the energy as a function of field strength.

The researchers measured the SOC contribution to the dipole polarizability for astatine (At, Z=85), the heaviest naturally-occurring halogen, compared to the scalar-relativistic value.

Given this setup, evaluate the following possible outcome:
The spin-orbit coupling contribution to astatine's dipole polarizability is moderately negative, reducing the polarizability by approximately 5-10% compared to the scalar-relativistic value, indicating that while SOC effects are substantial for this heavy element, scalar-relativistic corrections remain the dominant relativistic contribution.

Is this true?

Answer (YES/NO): NO